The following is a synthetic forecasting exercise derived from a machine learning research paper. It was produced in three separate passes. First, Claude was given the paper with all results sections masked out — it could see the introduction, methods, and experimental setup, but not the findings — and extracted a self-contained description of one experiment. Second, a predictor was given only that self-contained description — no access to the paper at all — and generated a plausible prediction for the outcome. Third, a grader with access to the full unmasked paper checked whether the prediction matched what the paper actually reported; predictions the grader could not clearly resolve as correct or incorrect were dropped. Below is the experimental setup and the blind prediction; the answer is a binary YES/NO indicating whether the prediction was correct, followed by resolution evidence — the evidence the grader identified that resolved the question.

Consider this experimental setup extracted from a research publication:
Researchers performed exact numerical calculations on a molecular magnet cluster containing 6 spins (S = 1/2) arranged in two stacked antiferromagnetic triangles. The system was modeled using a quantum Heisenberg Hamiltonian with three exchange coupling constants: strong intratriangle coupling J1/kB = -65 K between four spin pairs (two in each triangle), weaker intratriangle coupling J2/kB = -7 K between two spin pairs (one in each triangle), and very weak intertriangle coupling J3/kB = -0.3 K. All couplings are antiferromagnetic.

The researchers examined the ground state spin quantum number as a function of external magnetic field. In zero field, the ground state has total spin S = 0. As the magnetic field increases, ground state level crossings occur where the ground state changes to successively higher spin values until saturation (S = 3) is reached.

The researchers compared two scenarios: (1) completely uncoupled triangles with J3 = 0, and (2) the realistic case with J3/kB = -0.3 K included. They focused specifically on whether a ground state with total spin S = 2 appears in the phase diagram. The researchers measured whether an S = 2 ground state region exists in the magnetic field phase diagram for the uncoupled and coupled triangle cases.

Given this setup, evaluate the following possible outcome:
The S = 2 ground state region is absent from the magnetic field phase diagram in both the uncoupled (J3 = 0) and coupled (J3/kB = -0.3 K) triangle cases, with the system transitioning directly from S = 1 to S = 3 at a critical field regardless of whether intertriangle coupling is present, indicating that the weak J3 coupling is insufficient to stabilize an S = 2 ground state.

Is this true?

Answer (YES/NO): NO